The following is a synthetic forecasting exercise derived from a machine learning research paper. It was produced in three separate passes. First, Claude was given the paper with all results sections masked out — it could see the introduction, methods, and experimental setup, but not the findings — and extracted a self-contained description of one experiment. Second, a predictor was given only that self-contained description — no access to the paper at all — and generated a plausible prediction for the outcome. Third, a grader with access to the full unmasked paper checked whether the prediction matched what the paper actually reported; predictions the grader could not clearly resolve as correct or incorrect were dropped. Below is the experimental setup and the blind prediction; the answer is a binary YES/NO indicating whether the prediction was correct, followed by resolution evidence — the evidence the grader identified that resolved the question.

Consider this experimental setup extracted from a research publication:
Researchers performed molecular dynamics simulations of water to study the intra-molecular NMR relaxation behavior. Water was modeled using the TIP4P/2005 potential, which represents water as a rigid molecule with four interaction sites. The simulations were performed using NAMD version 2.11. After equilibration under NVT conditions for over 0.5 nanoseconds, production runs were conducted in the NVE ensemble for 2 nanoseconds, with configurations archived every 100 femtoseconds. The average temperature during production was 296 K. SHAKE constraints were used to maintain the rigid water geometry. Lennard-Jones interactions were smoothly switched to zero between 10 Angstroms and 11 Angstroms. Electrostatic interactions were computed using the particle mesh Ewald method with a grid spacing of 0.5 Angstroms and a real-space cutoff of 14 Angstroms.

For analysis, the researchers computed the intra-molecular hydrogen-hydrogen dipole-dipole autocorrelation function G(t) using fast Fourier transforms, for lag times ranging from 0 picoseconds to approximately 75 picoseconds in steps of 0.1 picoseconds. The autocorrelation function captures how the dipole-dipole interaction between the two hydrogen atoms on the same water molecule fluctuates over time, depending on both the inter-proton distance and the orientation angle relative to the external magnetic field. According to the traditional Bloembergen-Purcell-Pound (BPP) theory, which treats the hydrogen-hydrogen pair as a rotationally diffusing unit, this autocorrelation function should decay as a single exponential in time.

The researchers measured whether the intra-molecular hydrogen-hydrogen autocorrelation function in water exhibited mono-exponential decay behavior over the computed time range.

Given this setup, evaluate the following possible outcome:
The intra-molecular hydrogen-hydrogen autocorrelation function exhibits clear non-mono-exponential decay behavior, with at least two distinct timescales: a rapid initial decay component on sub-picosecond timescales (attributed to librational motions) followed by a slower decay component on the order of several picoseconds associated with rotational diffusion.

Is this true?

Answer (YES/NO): NO